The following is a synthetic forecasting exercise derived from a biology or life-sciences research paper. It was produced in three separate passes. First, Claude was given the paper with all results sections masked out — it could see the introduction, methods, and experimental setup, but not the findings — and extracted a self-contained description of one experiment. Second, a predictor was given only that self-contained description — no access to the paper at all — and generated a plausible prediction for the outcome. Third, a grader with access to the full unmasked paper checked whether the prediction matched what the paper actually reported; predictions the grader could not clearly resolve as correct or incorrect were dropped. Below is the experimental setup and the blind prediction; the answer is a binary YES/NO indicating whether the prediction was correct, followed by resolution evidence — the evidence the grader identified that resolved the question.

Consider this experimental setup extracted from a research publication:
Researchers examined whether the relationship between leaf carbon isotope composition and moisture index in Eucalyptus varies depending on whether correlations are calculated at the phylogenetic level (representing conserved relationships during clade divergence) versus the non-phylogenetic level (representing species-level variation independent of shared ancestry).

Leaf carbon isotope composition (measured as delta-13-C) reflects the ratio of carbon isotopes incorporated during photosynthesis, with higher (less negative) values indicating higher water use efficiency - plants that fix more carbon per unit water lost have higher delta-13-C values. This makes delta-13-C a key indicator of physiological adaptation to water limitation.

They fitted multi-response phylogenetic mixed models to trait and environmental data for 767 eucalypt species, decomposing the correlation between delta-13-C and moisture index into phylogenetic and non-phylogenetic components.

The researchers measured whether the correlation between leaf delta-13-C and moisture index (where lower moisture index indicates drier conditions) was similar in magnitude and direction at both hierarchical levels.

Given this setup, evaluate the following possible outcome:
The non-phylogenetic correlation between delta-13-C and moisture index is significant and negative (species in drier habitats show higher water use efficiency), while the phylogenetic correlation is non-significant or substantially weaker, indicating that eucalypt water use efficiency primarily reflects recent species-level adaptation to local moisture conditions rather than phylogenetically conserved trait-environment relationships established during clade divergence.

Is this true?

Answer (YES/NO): NO